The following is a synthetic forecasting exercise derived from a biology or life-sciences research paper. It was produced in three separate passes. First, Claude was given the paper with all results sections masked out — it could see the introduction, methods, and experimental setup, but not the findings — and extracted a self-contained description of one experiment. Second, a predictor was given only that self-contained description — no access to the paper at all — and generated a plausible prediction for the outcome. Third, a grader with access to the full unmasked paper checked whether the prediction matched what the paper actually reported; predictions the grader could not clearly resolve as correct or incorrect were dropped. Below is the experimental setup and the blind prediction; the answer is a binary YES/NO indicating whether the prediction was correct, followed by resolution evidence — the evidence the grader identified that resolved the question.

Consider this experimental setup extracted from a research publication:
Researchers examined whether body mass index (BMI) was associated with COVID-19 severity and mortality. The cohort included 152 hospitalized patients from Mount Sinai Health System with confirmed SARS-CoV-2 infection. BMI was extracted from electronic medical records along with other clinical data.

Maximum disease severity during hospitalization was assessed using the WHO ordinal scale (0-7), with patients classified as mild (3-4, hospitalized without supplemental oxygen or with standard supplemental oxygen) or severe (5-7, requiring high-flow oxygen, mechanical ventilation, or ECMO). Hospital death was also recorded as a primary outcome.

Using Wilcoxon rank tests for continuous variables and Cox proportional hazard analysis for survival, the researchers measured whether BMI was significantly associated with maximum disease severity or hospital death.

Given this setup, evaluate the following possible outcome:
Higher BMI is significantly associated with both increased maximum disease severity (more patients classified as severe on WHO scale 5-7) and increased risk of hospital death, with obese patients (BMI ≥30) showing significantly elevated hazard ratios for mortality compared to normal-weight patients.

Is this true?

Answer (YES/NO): NO